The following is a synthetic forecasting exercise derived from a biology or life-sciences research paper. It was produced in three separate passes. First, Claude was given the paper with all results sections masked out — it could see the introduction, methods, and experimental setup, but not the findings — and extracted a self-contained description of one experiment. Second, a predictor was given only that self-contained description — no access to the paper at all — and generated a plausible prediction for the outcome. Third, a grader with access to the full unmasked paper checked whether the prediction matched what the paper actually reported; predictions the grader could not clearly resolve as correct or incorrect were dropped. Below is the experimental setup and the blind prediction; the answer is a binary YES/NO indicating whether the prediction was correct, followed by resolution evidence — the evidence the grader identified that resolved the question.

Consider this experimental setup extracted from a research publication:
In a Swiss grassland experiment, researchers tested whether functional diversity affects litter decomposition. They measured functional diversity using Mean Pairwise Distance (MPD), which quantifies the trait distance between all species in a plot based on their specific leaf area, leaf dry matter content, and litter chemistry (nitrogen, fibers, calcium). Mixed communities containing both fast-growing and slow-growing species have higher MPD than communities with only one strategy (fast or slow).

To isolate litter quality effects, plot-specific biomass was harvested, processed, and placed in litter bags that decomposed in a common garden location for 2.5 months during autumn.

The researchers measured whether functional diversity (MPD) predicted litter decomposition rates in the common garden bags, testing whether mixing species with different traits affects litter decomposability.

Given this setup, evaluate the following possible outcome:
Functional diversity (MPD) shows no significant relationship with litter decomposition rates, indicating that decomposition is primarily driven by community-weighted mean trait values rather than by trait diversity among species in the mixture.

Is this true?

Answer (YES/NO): YES